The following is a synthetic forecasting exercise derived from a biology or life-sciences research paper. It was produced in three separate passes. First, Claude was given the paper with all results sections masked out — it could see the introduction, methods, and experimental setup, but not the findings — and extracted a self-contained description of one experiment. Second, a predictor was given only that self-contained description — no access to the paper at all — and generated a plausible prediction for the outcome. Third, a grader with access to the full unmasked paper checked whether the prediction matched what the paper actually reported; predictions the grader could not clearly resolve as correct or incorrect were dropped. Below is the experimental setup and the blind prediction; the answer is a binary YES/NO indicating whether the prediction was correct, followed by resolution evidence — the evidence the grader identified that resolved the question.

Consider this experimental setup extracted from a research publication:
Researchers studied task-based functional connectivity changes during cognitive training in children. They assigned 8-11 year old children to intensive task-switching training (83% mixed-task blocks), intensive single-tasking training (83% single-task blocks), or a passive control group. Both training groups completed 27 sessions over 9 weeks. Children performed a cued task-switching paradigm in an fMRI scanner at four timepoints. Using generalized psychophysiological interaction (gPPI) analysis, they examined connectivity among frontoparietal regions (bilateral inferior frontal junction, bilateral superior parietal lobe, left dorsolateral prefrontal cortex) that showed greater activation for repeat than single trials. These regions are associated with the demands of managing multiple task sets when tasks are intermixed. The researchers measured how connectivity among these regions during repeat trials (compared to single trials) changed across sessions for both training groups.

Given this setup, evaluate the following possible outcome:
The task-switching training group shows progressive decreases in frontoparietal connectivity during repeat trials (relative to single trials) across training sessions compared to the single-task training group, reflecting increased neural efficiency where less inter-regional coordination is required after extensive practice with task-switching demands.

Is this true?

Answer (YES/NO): NO